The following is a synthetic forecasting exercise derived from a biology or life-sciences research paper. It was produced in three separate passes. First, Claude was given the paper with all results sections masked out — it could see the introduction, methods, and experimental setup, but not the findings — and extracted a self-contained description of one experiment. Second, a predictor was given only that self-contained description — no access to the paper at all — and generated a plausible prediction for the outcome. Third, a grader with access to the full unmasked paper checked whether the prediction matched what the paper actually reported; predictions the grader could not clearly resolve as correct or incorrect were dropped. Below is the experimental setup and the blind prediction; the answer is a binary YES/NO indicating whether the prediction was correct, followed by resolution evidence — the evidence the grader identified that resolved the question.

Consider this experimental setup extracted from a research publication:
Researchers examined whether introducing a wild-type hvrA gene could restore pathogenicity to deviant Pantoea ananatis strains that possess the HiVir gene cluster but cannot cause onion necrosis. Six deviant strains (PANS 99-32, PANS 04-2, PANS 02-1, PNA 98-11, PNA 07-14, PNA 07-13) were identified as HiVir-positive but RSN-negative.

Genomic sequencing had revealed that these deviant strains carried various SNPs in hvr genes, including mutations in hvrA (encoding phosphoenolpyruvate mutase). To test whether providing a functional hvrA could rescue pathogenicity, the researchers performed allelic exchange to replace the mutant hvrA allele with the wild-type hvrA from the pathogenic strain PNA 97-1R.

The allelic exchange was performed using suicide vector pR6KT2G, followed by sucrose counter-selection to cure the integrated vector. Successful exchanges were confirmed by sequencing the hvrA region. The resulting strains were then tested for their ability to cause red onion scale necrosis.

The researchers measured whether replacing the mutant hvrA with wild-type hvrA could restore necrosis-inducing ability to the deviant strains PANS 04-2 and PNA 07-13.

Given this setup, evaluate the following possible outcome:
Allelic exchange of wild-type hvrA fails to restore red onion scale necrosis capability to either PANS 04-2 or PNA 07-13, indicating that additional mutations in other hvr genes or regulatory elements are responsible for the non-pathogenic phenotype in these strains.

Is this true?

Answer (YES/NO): YES